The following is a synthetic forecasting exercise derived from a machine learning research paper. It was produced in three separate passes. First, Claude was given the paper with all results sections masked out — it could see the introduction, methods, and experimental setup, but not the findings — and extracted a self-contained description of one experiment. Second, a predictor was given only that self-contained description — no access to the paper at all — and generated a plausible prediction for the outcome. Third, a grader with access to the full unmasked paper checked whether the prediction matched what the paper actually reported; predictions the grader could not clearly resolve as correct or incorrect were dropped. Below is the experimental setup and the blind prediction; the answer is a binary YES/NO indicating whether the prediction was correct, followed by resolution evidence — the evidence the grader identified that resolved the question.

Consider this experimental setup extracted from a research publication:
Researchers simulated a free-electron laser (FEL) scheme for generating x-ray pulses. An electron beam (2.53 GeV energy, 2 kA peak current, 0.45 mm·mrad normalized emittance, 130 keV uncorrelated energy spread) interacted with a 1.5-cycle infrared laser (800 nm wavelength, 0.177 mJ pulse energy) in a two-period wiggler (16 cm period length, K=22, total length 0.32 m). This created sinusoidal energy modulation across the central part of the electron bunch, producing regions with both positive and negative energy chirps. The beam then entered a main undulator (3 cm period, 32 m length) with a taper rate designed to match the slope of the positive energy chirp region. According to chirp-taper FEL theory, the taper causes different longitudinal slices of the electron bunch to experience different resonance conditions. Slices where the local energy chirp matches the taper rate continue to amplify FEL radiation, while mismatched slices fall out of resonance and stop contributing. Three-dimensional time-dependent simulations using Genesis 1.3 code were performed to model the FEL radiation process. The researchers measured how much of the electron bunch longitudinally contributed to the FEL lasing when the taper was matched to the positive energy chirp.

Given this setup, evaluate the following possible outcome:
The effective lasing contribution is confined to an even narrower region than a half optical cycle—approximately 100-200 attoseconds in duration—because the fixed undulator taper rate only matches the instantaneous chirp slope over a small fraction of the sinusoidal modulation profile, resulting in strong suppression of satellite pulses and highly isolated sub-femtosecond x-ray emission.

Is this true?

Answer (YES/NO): NO